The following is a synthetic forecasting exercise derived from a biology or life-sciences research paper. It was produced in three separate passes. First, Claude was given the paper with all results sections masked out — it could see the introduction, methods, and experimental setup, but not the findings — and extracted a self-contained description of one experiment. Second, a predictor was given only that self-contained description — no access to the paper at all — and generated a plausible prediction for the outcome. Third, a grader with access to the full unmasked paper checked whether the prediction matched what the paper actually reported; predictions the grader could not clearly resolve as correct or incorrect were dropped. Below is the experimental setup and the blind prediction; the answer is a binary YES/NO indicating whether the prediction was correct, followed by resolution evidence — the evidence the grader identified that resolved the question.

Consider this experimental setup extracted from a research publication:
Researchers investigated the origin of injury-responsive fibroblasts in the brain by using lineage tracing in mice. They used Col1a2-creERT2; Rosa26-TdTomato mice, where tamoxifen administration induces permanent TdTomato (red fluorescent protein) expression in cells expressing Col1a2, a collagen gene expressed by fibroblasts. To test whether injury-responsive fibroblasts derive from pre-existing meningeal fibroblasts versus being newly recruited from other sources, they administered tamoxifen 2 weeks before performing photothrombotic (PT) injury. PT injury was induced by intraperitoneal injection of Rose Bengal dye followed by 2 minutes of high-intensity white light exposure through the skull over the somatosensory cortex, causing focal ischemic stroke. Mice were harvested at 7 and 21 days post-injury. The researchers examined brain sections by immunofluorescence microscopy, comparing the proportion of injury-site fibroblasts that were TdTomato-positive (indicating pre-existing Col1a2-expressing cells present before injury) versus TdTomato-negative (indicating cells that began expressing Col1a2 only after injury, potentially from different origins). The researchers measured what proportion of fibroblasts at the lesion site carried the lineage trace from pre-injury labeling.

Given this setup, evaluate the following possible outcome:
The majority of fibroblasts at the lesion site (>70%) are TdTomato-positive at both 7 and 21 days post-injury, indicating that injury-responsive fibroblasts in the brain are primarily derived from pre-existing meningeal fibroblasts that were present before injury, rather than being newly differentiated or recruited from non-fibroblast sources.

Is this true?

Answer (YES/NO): NO